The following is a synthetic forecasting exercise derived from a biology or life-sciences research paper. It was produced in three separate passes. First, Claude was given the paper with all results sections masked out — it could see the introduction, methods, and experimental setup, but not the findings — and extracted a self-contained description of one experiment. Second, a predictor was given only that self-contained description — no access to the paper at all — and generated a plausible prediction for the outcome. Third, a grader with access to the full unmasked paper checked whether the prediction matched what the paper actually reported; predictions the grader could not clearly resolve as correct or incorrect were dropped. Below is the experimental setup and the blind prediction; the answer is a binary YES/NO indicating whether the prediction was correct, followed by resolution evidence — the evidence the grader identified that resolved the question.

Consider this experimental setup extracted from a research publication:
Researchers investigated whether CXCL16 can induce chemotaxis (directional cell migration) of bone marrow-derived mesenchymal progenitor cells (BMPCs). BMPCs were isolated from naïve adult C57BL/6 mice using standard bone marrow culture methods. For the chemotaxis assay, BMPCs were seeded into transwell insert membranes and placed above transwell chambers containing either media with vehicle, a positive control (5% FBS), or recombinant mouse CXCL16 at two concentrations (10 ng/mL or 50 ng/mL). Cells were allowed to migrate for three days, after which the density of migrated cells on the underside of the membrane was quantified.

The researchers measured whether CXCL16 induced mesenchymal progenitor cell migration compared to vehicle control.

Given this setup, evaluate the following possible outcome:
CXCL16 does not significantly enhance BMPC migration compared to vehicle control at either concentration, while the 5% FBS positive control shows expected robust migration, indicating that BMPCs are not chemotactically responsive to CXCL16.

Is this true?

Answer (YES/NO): NO